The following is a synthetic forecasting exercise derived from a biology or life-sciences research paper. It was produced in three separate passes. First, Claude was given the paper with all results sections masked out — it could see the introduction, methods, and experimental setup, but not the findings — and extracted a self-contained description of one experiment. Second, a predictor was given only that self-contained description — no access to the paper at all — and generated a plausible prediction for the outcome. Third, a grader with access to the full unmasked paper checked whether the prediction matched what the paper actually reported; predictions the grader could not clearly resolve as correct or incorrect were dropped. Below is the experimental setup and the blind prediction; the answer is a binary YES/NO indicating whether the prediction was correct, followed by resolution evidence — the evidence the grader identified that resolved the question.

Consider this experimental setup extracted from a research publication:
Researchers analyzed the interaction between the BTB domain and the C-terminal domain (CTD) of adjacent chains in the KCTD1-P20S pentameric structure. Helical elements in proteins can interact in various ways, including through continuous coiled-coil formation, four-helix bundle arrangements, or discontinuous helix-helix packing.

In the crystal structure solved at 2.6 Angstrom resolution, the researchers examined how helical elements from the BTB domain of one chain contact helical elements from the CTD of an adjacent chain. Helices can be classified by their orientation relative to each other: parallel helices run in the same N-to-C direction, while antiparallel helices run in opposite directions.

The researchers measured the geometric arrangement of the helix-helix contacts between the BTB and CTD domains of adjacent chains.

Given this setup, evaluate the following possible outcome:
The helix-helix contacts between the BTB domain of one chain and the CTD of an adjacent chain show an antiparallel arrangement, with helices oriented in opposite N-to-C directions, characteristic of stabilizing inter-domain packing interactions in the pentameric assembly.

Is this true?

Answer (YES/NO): NO